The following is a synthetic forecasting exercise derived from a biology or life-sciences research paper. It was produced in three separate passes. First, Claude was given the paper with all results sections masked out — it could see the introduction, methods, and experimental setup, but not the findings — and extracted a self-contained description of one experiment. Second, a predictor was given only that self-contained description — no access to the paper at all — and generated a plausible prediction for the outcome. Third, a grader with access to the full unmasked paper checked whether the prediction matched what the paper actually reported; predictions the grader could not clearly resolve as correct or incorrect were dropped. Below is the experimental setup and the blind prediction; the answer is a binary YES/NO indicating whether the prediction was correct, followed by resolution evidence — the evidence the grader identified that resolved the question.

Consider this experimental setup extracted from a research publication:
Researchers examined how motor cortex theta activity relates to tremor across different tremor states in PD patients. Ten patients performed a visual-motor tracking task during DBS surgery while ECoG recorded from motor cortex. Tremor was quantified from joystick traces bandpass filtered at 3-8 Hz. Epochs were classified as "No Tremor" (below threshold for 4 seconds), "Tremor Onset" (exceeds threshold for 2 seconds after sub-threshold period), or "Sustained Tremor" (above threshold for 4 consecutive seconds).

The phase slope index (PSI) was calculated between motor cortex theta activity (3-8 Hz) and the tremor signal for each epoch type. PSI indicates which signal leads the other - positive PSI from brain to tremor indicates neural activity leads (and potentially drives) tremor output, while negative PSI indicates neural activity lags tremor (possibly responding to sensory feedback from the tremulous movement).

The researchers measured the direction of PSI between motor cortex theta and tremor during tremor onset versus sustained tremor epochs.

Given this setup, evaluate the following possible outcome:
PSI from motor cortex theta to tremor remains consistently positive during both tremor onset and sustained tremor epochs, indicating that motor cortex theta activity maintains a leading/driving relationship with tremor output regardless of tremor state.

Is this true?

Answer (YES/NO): YES